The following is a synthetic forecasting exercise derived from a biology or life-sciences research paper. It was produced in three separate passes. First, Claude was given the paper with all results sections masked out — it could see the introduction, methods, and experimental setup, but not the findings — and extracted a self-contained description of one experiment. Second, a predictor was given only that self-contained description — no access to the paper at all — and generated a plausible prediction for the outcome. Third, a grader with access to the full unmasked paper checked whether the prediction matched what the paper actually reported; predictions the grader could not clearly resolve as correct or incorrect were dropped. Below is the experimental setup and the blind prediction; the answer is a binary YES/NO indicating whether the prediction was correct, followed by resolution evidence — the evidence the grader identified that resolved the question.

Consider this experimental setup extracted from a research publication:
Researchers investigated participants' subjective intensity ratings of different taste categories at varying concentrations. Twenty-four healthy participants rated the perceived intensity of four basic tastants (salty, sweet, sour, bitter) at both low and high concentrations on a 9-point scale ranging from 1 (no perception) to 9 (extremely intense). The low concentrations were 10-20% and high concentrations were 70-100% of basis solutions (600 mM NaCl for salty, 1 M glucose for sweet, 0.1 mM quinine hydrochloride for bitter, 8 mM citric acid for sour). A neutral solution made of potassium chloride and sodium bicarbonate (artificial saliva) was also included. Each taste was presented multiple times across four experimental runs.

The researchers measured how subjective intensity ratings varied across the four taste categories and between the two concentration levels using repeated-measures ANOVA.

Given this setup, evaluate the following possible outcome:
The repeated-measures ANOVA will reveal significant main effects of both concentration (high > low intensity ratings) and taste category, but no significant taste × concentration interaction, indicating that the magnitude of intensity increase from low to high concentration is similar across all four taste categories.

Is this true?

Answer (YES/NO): YES